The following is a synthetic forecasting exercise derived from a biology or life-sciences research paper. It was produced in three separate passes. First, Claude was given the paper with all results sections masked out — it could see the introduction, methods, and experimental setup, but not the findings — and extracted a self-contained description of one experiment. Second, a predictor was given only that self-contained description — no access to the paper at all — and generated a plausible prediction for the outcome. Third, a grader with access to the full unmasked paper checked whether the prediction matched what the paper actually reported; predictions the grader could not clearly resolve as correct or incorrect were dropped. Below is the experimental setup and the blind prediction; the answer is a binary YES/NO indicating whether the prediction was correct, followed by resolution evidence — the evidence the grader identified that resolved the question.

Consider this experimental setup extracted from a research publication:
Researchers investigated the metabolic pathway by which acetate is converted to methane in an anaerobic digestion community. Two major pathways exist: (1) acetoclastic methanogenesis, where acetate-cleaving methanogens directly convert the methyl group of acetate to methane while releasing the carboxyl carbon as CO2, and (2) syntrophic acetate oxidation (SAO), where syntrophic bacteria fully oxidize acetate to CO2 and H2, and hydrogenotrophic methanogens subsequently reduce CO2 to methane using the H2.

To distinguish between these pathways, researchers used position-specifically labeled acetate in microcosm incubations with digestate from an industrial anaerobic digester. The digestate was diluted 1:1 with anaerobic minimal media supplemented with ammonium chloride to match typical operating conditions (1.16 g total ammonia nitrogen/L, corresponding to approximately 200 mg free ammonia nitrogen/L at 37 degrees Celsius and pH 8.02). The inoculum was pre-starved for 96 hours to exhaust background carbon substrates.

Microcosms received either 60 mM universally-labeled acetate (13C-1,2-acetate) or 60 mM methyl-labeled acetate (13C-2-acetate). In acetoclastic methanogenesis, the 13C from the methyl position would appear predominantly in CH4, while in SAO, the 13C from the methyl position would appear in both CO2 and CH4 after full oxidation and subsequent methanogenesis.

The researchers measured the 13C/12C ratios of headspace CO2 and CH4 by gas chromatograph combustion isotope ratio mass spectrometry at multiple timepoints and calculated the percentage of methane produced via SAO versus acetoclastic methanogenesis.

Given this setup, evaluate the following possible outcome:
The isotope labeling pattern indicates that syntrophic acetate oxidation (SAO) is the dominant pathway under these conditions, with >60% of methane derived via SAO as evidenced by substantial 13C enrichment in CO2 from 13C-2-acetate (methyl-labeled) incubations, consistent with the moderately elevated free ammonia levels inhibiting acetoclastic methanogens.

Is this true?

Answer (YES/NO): YES